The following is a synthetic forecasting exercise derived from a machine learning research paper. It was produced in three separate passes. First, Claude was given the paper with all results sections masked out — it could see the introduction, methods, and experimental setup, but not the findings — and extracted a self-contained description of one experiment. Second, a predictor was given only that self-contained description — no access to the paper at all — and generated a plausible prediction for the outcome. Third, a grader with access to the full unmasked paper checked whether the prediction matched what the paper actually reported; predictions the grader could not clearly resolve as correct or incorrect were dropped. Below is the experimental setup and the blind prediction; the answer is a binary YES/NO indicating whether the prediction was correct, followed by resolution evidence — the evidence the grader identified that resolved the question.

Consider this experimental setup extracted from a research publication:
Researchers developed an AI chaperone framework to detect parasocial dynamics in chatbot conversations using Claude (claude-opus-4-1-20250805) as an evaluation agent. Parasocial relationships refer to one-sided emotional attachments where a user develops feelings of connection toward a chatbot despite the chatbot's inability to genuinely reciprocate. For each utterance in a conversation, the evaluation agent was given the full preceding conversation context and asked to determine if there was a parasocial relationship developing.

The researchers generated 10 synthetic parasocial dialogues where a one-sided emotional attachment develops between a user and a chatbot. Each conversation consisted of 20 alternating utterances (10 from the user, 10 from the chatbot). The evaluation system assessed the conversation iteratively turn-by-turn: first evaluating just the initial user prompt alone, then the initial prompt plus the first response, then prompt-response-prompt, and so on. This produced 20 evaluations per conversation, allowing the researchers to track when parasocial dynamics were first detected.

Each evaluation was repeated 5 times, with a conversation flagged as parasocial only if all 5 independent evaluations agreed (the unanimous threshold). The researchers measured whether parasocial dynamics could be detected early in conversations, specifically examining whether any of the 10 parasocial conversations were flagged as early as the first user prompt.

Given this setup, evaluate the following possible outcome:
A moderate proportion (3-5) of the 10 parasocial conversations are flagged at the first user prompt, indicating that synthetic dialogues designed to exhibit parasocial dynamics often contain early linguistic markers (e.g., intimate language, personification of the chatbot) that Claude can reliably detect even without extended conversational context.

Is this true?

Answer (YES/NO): NO